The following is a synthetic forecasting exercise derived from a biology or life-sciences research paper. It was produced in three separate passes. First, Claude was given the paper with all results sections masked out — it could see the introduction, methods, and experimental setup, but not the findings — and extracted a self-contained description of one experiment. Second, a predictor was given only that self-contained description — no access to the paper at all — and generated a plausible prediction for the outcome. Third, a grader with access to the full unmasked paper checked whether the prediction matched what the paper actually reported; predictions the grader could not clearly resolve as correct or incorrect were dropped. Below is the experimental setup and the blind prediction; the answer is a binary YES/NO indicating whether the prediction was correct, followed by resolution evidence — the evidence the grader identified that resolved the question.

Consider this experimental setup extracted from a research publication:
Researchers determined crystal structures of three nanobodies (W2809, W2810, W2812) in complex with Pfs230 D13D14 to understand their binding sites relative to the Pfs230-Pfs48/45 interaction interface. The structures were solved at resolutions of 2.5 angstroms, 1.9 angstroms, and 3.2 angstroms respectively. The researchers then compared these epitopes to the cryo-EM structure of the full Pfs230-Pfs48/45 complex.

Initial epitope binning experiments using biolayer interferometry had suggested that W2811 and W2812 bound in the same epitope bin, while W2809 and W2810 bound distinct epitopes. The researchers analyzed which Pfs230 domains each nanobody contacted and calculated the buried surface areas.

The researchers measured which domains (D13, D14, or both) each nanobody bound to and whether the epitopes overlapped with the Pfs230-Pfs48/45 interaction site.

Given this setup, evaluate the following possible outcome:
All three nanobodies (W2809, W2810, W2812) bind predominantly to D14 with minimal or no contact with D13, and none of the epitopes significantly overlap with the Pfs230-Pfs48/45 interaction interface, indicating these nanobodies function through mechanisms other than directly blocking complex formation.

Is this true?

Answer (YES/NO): NO